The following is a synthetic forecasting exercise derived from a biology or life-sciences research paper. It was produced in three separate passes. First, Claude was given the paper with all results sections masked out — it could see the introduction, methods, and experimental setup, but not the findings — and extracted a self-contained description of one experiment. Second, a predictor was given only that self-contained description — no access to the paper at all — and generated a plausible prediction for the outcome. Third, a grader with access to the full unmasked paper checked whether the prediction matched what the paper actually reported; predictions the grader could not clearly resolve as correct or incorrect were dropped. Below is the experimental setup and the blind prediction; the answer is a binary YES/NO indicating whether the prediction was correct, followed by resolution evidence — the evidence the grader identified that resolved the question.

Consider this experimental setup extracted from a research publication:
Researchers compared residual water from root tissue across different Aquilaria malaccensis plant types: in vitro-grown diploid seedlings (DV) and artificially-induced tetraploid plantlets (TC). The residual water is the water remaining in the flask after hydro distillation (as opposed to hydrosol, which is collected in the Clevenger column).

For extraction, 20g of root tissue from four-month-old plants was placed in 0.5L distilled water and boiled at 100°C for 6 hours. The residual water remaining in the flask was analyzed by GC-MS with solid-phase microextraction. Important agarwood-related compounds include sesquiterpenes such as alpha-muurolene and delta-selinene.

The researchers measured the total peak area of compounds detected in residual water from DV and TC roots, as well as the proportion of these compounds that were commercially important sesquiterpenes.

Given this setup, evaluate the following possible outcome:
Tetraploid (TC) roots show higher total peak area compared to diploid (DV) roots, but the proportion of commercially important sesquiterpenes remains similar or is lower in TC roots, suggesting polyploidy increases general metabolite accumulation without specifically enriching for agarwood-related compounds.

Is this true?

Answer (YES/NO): NO